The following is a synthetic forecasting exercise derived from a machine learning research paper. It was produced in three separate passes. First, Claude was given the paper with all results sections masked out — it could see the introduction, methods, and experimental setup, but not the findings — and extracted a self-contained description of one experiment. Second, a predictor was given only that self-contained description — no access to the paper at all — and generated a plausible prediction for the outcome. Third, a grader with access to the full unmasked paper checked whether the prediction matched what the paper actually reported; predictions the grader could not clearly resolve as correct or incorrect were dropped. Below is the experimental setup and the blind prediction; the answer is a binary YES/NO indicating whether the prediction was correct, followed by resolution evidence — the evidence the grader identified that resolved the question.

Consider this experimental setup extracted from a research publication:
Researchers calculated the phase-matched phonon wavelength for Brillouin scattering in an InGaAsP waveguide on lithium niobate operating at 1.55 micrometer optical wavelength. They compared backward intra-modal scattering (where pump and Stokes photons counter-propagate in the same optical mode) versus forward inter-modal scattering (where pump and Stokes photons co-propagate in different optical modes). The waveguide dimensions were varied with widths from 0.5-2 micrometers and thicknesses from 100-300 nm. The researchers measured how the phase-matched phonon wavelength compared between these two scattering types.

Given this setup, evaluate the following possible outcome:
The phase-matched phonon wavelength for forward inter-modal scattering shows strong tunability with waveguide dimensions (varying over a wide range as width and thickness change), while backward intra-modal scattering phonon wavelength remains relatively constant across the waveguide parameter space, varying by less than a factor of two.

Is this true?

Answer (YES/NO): YES